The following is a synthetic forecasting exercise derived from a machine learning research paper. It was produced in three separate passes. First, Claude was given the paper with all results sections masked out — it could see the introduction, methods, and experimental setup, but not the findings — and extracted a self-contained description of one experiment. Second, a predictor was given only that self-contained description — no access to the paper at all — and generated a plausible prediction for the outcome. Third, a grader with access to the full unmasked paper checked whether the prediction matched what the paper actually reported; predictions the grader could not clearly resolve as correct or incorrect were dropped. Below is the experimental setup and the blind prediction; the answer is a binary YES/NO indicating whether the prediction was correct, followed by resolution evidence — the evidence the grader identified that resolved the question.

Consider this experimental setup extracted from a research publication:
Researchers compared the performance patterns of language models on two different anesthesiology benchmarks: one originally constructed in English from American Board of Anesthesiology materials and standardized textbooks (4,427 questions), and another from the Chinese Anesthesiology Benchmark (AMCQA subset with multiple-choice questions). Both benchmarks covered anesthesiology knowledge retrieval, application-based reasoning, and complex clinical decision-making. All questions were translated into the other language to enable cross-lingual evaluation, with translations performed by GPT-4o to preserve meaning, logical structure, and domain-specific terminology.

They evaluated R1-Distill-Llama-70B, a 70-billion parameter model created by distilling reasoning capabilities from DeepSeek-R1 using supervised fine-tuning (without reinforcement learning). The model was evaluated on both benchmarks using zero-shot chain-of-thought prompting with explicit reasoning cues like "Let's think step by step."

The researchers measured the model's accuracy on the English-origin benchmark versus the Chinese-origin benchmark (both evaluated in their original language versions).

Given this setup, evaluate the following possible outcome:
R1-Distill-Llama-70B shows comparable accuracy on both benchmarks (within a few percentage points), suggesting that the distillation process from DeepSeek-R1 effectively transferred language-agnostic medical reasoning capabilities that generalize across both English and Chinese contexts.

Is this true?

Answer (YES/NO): NO